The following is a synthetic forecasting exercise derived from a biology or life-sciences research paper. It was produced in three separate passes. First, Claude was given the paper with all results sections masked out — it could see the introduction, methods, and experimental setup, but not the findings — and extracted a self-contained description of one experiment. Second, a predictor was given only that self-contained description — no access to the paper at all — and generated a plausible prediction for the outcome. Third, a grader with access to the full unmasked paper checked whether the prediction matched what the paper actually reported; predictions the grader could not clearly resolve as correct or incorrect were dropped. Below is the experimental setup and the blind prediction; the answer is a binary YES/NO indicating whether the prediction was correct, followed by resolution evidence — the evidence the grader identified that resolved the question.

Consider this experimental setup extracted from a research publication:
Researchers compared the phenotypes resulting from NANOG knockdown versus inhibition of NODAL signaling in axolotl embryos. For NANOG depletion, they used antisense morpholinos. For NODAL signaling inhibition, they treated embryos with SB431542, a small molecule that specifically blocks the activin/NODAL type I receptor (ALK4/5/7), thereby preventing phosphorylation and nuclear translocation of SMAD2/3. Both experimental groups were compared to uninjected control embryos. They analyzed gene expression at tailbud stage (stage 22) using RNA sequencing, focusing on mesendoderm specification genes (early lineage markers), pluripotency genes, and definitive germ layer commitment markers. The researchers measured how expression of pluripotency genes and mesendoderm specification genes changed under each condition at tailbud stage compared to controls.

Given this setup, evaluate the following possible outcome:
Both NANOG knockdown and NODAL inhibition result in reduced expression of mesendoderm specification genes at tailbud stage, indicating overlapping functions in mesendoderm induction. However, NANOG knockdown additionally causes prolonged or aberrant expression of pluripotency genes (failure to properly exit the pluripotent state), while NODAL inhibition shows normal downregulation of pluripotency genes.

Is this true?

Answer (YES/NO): NO